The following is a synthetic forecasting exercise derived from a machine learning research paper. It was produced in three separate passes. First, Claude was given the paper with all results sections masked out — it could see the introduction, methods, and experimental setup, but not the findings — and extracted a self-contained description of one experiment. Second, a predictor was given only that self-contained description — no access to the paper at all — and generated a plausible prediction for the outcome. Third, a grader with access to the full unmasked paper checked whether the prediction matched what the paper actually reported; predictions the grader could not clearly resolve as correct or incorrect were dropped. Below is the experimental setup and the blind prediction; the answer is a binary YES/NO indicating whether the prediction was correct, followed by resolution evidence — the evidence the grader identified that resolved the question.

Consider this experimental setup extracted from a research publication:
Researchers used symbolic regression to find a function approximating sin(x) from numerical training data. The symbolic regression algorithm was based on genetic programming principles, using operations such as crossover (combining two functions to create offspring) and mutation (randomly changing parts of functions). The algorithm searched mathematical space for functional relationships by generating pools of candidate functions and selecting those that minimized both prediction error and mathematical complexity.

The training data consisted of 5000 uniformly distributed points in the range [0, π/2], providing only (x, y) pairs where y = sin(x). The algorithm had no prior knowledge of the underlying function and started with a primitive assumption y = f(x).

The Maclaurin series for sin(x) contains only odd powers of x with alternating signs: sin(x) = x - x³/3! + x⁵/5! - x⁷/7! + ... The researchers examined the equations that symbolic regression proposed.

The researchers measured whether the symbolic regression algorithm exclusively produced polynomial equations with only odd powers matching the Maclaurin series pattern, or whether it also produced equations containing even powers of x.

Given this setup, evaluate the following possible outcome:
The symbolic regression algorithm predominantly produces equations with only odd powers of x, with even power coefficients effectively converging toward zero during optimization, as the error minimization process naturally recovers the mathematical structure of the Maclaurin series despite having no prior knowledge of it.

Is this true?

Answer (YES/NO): NO